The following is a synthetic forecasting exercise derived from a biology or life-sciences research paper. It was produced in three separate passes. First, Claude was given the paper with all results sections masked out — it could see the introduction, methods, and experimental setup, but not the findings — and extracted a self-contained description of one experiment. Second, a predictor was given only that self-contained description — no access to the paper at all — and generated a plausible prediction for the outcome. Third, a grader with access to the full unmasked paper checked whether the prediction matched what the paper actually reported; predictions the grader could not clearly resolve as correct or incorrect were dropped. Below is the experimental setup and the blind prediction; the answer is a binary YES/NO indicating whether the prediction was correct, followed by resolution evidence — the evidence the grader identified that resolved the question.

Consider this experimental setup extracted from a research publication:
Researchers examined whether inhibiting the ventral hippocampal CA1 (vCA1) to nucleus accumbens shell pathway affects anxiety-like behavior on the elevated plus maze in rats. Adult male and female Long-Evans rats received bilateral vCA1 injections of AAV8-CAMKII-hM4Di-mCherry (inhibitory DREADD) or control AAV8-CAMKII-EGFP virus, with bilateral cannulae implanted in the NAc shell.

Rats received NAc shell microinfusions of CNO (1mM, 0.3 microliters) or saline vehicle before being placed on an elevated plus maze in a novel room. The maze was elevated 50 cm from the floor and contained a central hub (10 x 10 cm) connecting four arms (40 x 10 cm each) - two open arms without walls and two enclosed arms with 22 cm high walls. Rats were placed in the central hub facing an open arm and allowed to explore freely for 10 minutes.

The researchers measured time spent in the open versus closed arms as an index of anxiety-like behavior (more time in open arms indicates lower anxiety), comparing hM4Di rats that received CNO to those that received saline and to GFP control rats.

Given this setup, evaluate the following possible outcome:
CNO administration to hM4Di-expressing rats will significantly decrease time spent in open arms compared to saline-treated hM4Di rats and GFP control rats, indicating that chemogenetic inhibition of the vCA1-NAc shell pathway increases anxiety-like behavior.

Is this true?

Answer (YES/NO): NO